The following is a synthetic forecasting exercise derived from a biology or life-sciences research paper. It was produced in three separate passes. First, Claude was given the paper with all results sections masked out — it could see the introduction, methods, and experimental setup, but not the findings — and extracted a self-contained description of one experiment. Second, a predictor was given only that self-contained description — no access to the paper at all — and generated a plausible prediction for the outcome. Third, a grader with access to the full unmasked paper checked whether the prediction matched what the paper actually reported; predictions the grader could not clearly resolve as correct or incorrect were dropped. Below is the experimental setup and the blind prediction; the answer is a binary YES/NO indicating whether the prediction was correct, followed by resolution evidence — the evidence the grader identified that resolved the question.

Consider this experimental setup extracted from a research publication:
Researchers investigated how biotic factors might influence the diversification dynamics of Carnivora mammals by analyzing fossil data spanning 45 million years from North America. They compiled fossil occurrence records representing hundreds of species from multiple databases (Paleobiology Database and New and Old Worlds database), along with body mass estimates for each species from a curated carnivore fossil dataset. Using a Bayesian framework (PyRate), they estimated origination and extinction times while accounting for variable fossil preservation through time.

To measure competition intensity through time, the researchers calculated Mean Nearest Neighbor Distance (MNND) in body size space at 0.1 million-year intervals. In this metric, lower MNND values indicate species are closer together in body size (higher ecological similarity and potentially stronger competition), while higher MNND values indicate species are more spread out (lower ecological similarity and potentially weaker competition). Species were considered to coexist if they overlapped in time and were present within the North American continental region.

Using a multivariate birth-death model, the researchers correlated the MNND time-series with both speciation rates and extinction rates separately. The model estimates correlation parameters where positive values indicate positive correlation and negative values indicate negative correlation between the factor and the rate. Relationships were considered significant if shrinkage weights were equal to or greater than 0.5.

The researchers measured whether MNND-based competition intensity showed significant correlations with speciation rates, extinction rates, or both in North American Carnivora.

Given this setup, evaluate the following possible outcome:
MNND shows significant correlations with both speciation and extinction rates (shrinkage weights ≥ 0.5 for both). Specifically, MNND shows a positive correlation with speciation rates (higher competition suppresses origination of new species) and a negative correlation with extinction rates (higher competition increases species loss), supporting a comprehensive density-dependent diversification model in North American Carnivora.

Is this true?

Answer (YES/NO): NO